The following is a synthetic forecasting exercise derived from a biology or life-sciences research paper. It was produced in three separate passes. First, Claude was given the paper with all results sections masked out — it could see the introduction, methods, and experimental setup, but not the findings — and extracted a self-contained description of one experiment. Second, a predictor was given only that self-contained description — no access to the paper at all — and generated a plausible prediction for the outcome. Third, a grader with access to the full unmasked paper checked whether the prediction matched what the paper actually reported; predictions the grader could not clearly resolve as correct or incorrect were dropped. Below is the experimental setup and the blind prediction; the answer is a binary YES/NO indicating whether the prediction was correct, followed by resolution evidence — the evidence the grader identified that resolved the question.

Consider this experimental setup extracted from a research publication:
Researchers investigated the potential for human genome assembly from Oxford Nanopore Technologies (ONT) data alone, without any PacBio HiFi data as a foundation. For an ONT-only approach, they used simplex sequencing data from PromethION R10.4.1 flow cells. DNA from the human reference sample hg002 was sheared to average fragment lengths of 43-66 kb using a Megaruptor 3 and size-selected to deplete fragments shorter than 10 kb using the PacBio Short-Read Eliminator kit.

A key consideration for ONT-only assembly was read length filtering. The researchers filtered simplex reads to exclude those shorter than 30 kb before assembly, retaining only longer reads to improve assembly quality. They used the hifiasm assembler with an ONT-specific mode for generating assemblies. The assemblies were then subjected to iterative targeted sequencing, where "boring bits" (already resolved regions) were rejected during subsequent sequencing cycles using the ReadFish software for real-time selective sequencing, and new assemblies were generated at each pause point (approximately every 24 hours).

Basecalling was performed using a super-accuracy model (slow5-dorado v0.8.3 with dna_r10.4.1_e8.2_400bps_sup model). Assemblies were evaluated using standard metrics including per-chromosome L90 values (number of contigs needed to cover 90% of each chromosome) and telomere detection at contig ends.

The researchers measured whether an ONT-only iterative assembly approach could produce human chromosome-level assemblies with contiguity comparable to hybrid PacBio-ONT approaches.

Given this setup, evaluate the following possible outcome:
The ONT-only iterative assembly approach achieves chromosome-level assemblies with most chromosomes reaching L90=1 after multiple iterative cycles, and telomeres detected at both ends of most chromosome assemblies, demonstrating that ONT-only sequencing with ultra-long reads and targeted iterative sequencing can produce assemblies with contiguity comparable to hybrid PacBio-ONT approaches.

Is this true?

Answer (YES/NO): NO